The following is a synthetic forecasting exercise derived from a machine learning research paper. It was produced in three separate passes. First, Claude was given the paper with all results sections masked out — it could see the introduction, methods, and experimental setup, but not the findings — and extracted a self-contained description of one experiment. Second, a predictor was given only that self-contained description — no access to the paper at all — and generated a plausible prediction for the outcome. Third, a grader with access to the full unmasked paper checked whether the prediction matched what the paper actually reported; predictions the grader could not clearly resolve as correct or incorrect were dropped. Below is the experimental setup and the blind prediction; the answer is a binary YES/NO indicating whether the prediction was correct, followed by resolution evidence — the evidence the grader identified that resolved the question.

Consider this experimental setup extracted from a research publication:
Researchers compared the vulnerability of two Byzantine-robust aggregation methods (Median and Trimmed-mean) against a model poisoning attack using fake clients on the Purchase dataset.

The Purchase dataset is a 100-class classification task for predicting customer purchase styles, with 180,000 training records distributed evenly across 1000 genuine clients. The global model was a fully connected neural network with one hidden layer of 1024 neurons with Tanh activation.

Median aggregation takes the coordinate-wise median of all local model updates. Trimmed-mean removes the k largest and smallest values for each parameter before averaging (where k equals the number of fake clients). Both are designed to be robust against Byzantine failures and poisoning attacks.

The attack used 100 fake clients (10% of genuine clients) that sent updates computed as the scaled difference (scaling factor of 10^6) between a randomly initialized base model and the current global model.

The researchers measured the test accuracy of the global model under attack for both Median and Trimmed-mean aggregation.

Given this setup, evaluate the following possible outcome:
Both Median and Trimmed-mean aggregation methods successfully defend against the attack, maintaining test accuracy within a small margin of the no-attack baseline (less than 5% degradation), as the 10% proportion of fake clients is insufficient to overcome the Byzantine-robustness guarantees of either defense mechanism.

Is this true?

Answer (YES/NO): NO